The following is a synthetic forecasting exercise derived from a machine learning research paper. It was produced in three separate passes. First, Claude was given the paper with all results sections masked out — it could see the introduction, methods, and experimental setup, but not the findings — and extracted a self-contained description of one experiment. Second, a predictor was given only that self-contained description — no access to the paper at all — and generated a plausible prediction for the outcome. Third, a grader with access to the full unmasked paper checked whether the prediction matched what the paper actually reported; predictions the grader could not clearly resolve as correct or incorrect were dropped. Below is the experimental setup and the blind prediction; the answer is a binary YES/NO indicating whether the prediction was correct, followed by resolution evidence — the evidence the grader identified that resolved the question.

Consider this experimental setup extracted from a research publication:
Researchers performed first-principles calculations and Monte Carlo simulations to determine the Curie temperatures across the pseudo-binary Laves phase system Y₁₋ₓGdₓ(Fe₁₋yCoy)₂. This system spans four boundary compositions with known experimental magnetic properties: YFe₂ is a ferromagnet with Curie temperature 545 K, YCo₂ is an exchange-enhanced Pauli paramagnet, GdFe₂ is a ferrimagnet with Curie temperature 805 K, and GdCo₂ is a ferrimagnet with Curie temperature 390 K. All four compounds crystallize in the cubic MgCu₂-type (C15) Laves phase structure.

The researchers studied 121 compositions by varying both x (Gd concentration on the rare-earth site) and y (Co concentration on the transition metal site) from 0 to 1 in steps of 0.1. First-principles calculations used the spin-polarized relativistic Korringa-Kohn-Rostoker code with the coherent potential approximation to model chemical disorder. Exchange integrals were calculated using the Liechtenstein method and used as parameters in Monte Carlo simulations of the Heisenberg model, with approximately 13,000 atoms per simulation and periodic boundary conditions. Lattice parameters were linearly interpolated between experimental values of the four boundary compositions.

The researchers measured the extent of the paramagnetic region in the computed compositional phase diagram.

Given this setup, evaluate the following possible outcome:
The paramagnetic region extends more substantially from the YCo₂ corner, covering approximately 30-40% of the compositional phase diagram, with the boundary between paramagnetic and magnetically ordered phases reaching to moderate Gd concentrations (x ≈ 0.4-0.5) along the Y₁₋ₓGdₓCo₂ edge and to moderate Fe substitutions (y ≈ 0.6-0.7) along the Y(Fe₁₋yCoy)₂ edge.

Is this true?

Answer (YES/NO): NO